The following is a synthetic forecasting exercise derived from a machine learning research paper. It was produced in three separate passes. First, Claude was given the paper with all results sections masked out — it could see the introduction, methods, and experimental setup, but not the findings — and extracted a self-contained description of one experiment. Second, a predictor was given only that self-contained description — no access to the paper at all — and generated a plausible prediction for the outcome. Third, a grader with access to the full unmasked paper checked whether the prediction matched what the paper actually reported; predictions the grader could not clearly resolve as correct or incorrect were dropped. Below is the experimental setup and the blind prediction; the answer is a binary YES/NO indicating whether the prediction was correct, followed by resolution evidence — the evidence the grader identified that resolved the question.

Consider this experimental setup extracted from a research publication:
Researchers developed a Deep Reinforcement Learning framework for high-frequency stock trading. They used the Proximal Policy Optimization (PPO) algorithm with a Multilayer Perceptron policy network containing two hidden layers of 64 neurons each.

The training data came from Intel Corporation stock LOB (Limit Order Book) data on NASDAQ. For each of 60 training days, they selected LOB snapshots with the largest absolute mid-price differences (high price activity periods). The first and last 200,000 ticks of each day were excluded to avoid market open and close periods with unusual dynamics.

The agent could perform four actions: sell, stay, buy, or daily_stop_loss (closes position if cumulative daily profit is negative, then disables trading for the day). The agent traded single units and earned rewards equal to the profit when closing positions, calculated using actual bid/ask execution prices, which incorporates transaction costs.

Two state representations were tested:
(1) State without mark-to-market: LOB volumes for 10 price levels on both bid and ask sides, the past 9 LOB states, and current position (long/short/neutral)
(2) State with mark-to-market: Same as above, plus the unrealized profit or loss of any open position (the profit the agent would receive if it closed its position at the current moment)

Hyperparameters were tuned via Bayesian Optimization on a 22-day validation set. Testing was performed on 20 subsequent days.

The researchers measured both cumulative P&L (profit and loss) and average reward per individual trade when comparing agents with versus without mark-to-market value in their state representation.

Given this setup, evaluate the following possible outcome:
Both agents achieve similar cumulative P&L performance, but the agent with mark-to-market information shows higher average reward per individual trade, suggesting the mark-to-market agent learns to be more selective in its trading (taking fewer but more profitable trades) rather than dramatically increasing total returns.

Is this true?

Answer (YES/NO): NO